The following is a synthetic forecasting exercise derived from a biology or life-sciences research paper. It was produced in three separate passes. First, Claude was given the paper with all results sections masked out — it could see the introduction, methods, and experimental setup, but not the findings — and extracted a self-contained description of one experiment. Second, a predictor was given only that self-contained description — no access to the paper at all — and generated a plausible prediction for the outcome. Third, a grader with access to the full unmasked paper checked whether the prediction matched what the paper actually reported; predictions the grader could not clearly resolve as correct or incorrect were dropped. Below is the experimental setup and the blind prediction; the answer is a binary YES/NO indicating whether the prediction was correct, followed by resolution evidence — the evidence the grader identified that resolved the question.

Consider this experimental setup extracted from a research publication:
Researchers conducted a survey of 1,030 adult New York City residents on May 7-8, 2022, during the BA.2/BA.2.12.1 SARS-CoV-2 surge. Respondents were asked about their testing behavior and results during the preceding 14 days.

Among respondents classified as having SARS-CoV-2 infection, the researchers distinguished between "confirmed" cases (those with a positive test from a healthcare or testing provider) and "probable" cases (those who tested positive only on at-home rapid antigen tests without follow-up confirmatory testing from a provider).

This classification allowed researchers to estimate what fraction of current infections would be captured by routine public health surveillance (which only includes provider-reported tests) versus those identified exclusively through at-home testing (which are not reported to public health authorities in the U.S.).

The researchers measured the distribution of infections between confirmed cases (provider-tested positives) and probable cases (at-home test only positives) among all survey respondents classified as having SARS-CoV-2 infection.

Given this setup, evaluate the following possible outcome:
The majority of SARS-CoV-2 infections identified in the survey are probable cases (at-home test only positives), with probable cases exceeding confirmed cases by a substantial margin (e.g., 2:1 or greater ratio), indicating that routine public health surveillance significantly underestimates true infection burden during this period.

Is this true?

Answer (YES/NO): NO